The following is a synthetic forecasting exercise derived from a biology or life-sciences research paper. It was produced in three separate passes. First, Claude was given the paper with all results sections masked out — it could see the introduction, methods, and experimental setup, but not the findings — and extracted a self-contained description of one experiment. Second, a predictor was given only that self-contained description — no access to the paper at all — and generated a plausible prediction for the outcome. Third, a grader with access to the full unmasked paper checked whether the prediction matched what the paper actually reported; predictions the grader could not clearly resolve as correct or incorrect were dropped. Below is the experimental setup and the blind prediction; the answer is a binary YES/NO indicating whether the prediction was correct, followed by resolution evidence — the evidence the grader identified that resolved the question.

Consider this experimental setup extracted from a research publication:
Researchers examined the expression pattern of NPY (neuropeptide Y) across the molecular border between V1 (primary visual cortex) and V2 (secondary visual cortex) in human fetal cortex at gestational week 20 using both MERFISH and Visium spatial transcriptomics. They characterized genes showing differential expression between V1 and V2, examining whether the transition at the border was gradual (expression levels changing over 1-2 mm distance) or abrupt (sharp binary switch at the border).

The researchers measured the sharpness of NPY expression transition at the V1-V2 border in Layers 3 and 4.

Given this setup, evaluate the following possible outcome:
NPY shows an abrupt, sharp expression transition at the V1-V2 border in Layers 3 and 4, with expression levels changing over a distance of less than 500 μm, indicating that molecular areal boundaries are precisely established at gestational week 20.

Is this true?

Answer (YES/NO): YES